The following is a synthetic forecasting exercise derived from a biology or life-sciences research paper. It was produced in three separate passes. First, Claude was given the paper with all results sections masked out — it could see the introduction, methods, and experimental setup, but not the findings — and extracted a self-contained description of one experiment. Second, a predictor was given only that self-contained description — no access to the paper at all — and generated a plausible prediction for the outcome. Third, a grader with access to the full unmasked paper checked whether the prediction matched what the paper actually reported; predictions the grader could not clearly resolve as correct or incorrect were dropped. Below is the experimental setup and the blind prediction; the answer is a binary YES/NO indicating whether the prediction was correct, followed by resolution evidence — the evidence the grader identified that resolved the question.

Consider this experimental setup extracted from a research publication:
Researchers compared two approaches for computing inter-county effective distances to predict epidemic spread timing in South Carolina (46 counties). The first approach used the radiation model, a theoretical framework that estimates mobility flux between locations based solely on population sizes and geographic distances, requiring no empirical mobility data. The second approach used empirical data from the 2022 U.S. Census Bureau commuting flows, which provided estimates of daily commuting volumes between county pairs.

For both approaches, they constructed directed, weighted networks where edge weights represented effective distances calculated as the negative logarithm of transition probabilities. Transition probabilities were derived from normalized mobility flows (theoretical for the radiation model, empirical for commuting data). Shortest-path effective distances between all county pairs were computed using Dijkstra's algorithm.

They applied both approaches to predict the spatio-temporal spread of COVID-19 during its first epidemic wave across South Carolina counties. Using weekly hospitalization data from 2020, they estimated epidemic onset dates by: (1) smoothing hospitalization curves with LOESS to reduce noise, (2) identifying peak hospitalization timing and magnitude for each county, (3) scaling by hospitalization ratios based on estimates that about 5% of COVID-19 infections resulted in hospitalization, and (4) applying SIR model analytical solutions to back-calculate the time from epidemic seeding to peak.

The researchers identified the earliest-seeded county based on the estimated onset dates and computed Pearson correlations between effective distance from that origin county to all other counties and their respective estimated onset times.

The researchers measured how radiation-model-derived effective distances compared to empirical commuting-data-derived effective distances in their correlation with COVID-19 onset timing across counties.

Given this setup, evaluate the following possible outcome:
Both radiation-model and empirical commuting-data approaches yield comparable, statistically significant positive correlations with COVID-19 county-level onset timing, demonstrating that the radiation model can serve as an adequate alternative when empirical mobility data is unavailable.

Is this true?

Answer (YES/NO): NO